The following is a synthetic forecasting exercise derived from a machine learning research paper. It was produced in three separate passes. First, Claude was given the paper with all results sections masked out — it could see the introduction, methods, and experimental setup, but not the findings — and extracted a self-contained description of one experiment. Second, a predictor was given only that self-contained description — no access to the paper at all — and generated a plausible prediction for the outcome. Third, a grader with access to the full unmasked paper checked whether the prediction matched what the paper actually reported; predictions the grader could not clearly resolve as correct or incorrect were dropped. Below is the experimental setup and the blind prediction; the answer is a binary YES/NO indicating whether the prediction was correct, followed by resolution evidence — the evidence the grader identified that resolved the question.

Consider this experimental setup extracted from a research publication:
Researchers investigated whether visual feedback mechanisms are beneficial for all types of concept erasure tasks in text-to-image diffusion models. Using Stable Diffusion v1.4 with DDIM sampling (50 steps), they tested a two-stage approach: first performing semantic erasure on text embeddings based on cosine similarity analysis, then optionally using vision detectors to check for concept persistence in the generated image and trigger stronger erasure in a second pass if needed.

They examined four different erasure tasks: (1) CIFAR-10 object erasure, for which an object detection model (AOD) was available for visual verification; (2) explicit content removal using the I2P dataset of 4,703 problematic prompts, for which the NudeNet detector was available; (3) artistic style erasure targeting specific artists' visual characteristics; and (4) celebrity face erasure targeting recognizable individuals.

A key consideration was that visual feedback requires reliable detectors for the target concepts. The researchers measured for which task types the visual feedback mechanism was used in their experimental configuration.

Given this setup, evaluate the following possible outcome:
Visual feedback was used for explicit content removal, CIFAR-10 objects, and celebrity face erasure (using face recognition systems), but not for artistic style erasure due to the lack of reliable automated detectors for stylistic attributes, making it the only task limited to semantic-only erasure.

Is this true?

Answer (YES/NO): NO